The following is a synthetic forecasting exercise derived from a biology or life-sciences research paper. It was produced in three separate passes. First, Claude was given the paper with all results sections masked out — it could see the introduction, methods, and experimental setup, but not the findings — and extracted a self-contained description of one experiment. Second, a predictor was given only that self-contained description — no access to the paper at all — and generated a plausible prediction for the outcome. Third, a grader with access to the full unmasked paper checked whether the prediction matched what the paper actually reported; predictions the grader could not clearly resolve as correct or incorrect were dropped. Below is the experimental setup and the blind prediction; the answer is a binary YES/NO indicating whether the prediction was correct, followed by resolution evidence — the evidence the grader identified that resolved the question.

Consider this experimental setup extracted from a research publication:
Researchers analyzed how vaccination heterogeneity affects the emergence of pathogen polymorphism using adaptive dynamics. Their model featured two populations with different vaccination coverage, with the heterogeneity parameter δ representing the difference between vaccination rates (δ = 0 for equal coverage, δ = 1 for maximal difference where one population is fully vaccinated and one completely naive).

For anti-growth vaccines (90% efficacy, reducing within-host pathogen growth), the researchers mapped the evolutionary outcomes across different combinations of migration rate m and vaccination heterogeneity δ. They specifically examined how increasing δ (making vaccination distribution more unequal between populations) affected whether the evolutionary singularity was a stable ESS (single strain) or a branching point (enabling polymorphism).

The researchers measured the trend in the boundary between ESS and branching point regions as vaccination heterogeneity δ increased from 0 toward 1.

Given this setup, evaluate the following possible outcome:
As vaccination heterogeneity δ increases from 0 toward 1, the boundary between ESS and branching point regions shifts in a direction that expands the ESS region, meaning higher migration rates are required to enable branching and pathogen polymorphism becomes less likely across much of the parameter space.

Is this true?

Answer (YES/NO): NO